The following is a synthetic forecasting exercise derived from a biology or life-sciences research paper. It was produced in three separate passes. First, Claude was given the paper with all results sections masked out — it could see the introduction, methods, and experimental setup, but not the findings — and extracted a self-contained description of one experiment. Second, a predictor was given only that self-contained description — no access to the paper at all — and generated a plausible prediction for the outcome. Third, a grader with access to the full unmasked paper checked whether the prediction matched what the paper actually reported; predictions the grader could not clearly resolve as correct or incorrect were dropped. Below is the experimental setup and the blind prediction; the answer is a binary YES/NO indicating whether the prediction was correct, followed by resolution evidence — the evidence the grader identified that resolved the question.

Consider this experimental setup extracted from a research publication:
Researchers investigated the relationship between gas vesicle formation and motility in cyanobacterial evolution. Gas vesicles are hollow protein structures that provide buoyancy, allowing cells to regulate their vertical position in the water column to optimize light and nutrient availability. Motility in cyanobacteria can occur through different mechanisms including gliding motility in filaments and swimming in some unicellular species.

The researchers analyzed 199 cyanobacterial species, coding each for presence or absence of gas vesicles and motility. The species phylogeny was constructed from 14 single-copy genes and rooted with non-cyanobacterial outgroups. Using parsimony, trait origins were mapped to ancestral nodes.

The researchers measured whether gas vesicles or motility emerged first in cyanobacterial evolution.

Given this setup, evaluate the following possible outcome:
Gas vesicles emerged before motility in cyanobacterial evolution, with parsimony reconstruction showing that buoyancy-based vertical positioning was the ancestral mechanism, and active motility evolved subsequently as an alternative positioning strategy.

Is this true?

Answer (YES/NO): NO